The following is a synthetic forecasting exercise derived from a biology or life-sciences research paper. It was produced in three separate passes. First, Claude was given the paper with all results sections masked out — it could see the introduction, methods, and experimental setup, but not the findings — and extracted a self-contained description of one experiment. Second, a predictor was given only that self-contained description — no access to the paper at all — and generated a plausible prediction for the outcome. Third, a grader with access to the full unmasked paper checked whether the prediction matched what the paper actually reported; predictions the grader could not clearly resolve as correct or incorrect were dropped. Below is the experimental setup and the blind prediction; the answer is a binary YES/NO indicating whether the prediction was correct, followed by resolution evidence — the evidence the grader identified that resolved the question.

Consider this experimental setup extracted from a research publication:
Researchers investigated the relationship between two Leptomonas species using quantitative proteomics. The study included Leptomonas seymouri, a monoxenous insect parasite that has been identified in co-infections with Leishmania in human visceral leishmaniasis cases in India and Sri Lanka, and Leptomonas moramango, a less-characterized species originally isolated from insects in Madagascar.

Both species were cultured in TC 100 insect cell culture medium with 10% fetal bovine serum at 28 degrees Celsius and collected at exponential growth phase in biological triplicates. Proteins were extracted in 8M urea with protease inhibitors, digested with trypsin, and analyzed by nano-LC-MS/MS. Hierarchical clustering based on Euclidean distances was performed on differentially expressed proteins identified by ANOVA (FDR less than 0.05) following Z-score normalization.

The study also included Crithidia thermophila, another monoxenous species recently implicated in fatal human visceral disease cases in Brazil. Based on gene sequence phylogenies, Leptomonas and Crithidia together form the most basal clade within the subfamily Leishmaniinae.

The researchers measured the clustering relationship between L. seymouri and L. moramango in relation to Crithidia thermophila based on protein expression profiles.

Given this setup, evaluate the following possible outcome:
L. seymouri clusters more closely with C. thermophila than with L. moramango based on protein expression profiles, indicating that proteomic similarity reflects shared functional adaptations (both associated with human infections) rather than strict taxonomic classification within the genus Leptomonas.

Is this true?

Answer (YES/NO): NO